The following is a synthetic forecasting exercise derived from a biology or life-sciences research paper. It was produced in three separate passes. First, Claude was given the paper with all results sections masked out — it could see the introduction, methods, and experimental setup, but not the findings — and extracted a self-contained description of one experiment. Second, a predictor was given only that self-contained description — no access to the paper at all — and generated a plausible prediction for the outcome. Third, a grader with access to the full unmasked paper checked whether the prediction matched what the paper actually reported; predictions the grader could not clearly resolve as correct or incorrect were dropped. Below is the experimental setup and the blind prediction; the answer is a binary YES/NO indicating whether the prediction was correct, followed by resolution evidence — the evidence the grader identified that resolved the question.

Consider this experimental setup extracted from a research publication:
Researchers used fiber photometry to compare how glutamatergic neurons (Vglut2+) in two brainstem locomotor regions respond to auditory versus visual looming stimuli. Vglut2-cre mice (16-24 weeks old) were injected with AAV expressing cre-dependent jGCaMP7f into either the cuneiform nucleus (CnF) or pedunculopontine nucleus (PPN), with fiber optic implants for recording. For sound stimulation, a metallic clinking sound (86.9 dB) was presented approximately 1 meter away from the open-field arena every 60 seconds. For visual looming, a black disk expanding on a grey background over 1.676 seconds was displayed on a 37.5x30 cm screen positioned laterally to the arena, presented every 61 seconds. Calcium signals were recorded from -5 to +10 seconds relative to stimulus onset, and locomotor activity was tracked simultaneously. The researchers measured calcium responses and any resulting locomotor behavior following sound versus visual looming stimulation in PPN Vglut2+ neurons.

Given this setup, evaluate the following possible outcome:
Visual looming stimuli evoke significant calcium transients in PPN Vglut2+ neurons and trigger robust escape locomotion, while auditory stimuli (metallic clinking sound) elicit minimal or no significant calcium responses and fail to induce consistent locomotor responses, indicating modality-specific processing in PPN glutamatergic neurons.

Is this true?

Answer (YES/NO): NO